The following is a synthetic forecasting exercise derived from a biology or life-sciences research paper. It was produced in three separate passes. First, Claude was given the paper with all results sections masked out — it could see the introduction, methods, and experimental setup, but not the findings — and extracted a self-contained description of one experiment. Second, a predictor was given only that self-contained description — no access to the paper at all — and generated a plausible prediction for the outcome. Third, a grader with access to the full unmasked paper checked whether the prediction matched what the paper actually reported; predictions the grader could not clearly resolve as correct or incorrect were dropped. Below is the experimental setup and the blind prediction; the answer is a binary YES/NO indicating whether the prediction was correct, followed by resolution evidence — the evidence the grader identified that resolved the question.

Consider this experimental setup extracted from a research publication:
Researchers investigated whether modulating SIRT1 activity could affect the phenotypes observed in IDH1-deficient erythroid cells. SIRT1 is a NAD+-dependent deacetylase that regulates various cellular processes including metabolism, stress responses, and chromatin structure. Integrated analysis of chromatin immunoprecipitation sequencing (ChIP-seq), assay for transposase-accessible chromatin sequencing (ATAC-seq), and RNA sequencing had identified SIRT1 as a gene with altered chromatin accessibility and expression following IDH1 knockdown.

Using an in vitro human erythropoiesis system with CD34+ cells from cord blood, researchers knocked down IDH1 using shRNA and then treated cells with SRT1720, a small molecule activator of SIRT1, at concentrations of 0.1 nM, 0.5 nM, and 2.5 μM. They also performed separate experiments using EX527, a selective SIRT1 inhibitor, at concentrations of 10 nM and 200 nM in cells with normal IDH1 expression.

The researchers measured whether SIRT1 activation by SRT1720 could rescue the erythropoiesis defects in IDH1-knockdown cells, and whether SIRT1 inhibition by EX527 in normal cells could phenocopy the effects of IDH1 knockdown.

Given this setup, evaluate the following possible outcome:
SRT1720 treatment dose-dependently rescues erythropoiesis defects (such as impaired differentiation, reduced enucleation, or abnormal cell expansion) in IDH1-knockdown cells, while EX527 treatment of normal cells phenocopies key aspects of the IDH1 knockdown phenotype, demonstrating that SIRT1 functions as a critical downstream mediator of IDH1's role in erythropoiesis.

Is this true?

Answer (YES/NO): NO